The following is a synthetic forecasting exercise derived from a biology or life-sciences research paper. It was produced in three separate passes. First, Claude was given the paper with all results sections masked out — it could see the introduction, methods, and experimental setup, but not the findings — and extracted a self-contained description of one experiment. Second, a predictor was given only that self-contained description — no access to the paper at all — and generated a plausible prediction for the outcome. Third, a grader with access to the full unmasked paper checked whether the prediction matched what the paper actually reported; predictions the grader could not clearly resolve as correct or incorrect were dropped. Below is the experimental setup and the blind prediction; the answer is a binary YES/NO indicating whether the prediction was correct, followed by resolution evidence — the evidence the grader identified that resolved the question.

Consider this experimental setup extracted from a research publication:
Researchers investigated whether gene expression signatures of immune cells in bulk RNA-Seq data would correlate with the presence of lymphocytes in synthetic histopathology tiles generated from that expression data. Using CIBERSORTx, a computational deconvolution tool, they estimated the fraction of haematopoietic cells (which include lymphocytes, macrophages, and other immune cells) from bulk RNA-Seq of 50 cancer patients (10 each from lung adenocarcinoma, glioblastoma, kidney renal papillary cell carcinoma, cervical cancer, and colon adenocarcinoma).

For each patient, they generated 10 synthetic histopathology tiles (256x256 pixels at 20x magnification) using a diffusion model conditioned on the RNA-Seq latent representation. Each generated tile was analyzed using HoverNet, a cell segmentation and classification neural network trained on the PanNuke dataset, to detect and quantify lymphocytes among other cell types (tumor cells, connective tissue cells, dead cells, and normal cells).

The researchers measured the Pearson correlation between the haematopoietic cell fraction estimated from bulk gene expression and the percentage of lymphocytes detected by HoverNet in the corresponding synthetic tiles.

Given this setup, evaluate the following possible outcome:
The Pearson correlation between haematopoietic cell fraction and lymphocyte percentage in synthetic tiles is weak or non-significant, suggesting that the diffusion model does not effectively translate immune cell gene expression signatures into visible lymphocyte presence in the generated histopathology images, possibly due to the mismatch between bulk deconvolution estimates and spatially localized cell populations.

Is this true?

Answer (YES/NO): NO